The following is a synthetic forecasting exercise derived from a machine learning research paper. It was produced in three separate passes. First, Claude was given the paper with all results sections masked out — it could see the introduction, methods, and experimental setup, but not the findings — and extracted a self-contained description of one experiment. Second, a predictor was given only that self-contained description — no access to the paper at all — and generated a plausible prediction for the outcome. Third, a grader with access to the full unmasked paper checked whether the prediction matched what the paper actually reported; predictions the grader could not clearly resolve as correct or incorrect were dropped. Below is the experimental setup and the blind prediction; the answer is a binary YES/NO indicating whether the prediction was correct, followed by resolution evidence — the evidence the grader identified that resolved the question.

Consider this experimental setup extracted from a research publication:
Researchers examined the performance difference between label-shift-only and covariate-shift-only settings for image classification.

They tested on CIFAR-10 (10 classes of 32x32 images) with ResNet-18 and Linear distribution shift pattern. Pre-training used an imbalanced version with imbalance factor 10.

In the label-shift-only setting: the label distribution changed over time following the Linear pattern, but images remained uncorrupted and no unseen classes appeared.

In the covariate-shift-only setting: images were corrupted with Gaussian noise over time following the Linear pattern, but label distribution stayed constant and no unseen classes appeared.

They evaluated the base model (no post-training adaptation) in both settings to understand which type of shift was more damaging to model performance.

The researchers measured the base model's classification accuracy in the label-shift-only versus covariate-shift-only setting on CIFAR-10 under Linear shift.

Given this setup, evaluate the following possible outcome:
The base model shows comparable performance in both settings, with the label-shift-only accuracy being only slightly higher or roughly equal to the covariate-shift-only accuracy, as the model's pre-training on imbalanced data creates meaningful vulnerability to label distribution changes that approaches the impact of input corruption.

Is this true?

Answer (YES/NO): YES